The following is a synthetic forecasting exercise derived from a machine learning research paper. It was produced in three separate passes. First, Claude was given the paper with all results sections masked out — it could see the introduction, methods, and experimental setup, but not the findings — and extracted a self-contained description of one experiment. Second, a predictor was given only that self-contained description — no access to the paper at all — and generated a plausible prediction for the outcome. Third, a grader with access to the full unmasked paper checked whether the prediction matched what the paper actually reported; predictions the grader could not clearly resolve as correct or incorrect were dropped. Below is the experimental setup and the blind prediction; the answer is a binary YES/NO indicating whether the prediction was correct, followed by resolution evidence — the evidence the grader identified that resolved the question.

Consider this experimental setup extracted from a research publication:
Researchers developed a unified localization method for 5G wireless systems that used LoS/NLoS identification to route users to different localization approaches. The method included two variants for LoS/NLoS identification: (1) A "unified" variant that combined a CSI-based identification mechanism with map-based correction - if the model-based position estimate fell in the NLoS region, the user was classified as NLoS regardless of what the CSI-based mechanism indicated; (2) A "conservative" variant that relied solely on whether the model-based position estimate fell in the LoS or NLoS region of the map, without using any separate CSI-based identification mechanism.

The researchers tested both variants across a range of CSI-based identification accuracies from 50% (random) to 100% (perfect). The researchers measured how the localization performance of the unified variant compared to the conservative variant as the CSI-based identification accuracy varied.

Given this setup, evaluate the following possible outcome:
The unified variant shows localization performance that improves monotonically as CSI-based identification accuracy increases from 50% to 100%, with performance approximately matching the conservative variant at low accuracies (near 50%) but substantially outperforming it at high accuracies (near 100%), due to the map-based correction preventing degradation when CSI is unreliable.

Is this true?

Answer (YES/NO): NO